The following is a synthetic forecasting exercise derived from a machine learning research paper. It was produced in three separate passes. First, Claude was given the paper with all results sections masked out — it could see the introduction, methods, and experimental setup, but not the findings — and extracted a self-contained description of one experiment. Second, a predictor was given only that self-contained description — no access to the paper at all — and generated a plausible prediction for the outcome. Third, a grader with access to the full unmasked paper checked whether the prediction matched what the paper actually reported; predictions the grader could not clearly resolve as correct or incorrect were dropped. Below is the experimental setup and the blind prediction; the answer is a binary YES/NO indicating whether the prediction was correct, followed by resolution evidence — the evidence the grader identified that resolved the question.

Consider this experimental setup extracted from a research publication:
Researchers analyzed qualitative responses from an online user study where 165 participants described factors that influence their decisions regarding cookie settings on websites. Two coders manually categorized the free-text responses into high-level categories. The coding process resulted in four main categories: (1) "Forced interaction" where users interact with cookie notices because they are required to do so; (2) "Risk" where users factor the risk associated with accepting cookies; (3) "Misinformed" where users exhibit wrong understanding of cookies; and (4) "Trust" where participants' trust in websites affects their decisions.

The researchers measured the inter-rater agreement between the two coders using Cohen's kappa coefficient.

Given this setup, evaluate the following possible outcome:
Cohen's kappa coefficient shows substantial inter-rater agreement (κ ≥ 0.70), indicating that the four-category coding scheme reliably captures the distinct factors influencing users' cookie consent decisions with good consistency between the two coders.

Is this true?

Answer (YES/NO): YES